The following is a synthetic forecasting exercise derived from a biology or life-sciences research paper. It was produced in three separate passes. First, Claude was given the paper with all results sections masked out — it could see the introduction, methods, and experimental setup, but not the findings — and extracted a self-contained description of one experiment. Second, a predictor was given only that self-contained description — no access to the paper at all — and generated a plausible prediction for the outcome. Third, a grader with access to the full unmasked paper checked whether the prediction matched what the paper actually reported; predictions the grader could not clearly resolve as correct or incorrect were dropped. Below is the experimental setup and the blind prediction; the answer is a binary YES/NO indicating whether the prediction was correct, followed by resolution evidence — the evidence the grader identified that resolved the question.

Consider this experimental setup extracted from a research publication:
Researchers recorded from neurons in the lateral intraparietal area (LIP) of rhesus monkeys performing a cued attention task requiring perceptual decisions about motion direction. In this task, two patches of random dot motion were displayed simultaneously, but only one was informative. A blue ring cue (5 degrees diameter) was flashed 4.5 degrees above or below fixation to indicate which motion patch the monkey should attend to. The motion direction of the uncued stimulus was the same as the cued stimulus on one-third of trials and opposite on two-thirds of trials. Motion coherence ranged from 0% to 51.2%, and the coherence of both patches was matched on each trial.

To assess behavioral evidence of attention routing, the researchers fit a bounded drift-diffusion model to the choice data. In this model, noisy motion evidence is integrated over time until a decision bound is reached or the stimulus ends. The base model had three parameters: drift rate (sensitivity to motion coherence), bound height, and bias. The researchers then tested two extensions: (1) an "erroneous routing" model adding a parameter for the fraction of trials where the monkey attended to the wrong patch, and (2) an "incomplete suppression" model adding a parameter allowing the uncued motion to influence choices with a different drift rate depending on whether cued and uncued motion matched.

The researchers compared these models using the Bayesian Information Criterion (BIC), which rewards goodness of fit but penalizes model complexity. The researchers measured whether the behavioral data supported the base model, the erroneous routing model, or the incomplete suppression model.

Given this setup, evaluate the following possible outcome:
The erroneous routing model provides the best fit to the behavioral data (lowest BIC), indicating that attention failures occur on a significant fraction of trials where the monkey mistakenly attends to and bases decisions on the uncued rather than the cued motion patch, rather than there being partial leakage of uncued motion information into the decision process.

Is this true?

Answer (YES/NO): NO